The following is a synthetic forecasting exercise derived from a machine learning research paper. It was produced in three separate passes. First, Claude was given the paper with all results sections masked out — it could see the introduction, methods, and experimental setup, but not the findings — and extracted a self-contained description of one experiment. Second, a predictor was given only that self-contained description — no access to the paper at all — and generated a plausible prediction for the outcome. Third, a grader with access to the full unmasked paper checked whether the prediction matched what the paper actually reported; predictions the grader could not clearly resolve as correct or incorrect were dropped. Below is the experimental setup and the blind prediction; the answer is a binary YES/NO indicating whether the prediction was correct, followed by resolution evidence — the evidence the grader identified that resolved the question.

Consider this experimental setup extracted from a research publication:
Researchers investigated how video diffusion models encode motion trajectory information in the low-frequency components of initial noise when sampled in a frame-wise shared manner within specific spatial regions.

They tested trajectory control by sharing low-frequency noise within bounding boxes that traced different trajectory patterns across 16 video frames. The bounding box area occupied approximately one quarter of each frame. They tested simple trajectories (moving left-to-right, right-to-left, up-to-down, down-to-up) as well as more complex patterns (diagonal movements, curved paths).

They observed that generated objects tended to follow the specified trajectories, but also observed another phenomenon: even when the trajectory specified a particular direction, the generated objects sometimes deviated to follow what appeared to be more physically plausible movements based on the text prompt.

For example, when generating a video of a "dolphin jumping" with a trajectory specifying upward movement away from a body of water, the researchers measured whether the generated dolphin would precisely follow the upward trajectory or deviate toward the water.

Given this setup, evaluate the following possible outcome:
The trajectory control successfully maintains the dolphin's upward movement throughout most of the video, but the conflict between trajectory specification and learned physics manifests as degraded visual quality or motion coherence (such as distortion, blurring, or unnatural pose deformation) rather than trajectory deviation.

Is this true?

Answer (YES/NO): NO